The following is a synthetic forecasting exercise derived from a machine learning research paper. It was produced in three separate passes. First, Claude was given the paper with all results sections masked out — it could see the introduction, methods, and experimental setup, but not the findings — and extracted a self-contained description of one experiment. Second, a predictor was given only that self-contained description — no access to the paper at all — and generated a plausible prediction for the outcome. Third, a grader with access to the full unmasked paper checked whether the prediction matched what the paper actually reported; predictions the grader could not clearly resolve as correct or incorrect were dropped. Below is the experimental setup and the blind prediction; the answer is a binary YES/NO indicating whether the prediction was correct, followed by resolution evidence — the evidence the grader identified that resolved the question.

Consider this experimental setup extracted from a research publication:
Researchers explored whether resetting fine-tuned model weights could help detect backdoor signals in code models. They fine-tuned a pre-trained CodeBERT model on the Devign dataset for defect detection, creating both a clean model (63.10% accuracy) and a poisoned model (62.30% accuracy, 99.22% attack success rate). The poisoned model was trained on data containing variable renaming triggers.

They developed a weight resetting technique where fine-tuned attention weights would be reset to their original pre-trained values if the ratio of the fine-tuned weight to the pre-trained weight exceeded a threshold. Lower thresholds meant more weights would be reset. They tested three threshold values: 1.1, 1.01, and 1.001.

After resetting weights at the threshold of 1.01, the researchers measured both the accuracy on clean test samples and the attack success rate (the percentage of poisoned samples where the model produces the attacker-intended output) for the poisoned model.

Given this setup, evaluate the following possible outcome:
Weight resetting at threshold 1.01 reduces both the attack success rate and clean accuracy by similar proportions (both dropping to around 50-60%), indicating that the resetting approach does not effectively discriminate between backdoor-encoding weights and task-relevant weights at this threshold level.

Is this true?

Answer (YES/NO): NO